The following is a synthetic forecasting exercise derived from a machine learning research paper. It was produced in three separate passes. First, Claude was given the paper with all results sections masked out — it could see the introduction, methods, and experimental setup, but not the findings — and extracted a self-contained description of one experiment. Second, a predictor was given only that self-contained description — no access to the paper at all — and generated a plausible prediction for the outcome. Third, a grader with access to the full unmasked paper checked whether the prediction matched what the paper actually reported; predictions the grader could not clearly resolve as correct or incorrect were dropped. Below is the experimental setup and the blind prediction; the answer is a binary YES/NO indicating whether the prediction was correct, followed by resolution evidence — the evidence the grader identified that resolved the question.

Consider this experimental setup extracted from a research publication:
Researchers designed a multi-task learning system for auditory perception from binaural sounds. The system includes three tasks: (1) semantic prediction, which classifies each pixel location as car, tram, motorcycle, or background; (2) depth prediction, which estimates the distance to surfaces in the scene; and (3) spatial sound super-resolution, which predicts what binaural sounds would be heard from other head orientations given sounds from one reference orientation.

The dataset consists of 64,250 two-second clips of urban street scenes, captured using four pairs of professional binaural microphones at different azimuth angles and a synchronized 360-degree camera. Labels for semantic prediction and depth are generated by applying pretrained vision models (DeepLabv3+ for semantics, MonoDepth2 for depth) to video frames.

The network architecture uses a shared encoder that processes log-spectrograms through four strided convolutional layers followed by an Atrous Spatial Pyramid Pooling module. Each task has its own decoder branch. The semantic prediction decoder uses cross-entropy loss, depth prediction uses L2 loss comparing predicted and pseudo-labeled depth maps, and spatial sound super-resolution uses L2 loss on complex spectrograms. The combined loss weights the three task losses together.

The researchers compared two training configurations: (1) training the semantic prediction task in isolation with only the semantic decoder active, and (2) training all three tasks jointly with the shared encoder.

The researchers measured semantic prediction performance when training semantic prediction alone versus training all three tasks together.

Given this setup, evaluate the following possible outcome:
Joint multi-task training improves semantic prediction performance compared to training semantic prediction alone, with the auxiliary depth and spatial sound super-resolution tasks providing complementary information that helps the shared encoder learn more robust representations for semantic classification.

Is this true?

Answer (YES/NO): YES